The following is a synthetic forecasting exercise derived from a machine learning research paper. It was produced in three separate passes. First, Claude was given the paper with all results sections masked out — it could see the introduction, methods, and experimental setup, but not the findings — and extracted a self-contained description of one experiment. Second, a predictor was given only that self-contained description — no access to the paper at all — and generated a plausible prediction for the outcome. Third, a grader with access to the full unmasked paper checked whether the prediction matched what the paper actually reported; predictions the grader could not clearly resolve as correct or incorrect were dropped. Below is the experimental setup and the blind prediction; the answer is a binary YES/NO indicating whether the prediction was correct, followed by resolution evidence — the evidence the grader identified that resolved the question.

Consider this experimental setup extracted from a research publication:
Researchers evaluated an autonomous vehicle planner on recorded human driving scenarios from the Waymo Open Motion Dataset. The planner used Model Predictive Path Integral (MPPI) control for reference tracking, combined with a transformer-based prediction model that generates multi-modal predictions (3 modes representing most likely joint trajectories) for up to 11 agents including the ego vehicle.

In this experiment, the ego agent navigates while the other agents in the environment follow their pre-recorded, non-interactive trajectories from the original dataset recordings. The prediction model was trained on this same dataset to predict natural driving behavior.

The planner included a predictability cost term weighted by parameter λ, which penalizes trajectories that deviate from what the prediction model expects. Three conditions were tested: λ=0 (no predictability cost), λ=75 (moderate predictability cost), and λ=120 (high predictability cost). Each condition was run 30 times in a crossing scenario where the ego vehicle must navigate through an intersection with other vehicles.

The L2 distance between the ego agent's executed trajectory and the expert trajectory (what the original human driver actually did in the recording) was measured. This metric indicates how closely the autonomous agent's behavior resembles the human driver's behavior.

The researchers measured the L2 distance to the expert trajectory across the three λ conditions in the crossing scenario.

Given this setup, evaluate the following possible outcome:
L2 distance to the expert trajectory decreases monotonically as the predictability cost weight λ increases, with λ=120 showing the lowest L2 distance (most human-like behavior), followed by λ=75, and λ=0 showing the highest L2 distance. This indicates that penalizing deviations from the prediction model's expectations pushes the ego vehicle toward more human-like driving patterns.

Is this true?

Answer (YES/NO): YES